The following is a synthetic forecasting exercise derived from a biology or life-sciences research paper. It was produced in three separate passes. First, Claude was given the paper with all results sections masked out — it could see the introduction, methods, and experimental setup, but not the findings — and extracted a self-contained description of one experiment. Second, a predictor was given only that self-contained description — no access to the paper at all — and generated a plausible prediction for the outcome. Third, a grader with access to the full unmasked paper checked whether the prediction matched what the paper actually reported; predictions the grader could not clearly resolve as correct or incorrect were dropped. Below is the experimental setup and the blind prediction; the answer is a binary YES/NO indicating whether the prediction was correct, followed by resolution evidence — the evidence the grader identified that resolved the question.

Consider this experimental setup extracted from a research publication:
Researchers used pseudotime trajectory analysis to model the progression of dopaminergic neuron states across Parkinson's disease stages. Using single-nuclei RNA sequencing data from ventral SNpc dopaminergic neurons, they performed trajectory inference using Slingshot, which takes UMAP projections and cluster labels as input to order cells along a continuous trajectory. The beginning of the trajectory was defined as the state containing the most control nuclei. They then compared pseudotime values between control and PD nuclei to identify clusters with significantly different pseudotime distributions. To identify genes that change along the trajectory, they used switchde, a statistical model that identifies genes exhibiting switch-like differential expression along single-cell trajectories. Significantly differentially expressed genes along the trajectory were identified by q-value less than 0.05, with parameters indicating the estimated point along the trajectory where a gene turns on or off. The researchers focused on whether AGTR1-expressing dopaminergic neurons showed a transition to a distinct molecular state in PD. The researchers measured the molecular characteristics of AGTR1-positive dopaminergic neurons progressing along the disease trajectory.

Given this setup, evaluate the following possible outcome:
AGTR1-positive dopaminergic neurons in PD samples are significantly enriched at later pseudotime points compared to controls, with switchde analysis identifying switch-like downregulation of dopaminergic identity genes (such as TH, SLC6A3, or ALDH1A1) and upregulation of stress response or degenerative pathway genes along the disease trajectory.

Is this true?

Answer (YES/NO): NO